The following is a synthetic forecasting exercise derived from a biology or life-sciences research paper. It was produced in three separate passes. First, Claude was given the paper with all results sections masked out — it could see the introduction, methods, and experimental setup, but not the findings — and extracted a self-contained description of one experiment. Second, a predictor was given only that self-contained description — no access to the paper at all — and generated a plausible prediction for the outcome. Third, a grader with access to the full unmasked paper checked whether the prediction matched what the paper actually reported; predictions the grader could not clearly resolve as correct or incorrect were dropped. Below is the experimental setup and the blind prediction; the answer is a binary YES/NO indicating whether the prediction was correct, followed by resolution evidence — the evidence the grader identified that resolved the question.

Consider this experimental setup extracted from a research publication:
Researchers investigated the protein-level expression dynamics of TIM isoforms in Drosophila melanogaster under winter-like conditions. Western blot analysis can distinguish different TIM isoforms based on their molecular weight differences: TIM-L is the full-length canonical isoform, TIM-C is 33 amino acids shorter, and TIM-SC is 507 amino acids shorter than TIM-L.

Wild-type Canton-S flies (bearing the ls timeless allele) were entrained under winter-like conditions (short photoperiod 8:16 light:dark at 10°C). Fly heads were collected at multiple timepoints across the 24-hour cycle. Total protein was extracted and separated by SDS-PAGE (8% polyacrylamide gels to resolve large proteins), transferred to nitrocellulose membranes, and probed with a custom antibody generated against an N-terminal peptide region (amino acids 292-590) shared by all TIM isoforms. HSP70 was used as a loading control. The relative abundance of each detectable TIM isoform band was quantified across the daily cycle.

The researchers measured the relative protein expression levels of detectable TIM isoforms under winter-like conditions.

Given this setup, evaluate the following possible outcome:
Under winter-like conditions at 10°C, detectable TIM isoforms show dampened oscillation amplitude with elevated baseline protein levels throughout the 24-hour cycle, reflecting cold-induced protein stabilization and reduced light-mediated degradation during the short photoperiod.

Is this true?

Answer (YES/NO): NO